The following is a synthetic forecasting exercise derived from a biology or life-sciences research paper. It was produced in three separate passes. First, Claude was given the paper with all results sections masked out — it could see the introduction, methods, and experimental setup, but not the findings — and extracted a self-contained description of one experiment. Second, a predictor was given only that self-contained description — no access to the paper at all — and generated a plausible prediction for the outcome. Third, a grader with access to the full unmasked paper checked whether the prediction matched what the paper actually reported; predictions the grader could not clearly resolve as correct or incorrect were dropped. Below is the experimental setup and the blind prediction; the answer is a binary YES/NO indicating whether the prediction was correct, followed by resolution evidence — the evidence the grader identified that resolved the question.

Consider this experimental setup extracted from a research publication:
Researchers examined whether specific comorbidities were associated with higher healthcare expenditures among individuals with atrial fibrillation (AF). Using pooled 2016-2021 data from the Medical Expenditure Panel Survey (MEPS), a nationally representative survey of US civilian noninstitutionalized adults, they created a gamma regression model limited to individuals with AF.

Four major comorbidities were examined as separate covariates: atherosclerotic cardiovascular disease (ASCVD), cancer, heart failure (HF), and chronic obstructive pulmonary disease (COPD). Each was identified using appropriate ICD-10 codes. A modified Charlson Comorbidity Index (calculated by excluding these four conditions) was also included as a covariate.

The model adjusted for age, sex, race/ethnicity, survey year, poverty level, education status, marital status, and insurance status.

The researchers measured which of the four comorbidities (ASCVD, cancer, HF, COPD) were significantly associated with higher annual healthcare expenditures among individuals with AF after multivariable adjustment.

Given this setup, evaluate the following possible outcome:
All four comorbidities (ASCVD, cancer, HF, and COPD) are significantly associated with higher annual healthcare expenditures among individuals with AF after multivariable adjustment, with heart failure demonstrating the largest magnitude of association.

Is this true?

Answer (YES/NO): NO